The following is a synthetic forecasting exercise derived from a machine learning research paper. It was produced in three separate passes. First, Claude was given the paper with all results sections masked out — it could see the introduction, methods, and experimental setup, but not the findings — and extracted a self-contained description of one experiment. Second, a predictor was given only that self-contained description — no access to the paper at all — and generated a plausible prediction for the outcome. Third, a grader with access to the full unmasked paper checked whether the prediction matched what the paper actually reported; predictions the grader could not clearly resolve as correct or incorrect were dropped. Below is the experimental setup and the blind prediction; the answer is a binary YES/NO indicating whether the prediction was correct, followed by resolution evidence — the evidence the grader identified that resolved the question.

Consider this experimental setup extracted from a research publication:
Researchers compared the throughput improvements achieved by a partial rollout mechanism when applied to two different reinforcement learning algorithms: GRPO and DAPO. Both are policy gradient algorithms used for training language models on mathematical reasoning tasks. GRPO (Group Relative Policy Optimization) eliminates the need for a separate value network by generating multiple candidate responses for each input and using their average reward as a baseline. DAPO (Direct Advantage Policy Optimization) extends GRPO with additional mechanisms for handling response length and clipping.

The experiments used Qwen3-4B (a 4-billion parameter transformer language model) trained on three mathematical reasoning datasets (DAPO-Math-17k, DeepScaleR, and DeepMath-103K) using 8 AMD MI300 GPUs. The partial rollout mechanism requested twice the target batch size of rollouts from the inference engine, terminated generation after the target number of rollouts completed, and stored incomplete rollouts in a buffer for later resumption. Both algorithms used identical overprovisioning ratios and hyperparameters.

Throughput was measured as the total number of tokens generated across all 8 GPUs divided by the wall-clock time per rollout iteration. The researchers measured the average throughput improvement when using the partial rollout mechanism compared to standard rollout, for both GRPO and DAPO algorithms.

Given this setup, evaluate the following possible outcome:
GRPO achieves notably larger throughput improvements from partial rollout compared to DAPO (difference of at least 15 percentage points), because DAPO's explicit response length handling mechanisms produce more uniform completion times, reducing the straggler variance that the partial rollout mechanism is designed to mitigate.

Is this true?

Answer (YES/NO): YES